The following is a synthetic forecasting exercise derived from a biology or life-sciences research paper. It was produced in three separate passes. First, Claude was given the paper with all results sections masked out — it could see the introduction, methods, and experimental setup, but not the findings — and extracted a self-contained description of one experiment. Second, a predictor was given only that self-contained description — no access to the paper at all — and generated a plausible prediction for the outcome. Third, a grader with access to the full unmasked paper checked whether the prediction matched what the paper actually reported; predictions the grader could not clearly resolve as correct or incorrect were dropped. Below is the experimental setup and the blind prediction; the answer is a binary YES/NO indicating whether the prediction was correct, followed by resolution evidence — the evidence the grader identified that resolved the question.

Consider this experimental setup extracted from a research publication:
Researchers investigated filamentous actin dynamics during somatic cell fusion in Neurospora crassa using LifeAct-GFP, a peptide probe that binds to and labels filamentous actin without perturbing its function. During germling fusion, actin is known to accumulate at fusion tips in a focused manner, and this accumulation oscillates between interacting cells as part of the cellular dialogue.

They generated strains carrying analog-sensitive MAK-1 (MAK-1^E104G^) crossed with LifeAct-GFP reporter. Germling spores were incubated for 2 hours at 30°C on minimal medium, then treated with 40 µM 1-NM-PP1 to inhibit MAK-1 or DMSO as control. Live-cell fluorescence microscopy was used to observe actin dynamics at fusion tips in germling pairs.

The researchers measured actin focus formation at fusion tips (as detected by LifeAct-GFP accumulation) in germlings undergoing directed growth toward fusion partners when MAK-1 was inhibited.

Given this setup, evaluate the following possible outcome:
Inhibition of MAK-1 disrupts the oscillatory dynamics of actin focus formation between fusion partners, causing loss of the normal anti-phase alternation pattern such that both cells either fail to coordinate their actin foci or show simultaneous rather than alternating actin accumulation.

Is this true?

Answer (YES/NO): NO